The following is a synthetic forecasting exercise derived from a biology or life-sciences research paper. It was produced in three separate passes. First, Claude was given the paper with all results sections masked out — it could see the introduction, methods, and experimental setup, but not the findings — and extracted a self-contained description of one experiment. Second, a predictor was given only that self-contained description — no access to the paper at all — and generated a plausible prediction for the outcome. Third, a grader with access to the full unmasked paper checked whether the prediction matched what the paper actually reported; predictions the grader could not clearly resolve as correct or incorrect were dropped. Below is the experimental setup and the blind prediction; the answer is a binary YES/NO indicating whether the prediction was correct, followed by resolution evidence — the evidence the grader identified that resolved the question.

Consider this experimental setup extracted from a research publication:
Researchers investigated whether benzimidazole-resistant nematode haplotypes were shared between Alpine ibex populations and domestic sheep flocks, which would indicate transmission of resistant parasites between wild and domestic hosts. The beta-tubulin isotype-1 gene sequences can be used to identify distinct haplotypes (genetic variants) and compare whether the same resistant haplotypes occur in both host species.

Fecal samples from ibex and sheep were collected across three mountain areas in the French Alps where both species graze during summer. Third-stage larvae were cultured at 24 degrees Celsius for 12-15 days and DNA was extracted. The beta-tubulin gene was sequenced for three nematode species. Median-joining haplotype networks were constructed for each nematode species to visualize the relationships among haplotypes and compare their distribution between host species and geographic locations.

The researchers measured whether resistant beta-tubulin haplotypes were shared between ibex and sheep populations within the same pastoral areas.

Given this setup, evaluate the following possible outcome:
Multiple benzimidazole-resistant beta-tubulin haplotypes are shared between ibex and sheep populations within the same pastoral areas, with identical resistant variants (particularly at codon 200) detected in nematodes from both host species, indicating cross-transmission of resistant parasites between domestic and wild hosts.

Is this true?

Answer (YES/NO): YES